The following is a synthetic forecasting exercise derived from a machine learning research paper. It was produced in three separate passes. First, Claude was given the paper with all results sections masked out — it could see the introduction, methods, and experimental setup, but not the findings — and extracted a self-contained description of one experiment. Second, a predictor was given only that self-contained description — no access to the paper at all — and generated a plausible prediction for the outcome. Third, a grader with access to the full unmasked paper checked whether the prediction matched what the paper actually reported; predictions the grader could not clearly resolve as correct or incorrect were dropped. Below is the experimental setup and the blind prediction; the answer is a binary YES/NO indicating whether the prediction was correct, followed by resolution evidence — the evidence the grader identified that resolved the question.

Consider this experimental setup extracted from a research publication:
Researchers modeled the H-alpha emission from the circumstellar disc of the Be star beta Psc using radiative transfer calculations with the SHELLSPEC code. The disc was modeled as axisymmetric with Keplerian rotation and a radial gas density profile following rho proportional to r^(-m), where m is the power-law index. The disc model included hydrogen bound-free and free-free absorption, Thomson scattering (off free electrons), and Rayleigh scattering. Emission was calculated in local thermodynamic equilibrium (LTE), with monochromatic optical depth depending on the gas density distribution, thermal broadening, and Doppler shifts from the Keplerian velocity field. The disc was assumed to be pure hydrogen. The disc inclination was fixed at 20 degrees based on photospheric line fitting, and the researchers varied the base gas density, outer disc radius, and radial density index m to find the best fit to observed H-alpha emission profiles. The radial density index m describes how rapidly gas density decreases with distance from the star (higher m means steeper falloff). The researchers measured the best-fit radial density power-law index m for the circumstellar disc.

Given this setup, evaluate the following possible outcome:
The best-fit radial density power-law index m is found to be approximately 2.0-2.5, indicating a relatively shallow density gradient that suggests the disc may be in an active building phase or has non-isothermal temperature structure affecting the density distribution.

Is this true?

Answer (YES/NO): YES